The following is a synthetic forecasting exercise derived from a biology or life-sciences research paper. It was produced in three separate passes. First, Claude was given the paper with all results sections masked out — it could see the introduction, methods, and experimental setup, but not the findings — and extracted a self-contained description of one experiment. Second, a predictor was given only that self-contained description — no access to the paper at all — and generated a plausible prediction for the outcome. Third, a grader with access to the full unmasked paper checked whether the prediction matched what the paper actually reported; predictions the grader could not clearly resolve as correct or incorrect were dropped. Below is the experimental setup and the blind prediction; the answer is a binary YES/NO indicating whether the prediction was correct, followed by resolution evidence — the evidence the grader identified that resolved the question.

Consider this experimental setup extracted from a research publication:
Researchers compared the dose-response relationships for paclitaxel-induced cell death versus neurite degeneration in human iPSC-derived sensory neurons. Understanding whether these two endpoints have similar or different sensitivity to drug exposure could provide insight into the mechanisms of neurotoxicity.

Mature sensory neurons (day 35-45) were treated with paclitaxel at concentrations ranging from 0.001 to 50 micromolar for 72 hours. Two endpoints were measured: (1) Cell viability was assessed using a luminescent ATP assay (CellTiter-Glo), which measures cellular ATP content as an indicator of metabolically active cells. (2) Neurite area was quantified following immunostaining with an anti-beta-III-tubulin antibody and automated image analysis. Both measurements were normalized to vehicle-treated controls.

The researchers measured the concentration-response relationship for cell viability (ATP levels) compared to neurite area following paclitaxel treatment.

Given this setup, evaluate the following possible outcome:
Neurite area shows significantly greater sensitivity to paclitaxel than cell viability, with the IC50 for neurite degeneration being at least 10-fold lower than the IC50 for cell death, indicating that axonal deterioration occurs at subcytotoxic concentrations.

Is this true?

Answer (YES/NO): YES